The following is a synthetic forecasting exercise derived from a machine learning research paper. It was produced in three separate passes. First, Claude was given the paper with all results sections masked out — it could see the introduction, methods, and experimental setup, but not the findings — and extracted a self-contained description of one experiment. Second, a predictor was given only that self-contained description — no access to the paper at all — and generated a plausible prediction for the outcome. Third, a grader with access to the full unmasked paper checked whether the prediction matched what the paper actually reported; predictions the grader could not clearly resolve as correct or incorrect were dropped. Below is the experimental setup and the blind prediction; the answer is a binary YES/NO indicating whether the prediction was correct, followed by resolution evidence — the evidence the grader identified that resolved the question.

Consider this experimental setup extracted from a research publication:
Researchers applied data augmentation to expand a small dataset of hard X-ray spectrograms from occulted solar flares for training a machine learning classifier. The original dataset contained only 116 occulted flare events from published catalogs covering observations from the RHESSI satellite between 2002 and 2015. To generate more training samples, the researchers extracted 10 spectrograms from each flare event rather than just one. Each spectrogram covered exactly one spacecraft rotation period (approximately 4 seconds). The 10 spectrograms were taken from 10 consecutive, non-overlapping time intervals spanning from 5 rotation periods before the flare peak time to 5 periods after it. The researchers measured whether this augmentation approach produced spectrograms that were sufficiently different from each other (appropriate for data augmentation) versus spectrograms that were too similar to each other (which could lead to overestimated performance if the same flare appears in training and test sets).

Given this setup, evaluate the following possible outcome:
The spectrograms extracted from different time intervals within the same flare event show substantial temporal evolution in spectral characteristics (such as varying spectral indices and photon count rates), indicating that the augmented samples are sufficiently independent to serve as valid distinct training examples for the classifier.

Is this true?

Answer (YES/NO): NO